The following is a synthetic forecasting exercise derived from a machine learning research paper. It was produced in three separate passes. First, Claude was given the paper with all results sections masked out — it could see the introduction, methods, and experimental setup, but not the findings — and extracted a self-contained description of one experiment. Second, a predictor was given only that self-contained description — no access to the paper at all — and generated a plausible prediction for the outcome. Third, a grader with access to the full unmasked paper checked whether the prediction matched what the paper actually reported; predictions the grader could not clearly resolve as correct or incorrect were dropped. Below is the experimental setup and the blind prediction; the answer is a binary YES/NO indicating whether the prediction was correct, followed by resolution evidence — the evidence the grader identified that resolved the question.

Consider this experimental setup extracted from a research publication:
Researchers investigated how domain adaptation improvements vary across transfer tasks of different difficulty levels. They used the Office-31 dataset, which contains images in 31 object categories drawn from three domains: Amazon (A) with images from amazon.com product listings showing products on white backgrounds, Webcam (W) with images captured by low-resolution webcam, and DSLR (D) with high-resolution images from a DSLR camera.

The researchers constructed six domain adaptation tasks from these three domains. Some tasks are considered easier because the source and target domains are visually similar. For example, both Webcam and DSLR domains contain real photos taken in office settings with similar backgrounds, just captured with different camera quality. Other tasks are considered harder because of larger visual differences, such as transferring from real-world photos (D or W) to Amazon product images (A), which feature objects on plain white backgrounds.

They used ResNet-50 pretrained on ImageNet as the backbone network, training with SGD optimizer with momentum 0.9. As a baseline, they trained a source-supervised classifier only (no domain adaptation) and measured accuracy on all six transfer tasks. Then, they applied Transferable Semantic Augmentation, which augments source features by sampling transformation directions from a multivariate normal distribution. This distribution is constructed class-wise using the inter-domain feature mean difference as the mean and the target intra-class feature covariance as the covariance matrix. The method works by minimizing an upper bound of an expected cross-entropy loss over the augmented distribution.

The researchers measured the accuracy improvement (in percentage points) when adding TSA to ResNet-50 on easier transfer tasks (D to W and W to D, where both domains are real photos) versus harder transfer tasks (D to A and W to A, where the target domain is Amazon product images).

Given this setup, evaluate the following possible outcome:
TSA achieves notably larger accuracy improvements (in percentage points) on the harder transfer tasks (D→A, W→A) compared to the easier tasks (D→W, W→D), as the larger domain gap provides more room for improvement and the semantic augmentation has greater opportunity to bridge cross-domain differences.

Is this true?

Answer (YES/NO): YES